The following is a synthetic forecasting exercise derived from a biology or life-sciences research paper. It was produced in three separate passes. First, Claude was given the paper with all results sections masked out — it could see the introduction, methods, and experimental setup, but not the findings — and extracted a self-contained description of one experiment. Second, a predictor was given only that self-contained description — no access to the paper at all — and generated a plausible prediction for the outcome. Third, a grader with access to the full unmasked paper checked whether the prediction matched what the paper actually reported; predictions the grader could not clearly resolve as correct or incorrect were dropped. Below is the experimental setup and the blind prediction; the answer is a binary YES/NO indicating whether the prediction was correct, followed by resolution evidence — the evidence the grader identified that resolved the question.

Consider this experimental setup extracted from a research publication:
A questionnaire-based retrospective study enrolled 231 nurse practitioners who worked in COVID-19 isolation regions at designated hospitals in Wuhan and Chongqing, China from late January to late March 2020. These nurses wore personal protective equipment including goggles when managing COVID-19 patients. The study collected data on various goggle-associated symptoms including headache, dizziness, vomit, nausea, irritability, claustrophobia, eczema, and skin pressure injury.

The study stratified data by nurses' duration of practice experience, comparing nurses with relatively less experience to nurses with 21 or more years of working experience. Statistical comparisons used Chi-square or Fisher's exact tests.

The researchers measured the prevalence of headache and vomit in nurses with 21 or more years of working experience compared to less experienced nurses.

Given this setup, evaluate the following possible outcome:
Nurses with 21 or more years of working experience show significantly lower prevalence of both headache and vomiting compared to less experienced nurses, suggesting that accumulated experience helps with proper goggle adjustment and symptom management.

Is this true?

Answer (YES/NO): YES